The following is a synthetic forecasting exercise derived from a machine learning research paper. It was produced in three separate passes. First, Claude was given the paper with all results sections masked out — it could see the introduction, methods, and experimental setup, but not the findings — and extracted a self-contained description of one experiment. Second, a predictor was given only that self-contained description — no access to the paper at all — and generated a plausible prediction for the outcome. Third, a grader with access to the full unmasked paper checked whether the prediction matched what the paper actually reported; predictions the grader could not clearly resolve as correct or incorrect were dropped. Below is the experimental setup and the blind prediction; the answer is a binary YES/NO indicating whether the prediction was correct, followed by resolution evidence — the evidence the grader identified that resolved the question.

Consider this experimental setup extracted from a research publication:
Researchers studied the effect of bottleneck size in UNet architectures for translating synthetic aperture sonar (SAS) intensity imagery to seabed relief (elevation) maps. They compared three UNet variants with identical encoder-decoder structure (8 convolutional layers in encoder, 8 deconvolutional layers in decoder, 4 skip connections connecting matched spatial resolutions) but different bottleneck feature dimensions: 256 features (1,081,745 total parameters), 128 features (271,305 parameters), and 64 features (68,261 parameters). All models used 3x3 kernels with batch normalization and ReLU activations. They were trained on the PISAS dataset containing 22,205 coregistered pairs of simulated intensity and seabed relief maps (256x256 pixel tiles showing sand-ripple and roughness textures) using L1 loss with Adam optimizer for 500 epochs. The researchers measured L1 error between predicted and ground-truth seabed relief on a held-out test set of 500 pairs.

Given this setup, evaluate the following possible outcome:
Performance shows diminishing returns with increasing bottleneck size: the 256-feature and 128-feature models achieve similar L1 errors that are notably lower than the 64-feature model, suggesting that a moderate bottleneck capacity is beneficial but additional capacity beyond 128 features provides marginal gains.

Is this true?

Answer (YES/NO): NO